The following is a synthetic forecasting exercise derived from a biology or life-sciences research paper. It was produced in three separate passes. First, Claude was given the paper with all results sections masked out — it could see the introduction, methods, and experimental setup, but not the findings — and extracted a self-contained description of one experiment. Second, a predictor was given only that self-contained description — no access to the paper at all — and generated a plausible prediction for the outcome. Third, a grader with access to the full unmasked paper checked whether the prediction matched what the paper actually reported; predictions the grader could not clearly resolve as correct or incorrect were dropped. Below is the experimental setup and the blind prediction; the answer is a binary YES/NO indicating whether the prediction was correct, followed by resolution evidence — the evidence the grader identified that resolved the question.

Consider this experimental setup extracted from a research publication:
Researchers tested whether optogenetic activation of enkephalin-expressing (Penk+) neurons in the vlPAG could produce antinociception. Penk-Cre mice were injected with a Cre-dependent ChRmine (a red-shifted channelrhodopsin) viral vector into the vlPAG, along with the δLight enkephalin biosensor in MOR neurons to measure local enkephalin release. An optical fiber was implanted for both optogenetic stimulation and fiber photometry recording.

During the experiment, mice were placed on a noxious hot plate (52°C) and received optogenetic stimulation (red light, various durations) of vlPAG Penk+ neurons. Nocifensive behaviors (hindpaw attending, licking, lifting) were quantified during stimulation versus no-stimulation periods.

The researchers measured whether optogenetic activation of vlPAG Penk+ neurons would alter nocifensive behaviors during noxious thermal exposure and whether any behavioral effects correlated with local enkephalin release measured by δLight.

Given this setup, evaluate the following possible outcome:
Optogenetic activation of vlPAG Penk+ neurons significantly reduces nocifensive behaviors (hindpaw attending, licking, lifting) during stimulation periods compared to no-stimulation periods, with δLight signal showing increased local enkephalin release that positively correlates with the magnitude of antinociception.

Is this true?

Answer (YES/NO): NO